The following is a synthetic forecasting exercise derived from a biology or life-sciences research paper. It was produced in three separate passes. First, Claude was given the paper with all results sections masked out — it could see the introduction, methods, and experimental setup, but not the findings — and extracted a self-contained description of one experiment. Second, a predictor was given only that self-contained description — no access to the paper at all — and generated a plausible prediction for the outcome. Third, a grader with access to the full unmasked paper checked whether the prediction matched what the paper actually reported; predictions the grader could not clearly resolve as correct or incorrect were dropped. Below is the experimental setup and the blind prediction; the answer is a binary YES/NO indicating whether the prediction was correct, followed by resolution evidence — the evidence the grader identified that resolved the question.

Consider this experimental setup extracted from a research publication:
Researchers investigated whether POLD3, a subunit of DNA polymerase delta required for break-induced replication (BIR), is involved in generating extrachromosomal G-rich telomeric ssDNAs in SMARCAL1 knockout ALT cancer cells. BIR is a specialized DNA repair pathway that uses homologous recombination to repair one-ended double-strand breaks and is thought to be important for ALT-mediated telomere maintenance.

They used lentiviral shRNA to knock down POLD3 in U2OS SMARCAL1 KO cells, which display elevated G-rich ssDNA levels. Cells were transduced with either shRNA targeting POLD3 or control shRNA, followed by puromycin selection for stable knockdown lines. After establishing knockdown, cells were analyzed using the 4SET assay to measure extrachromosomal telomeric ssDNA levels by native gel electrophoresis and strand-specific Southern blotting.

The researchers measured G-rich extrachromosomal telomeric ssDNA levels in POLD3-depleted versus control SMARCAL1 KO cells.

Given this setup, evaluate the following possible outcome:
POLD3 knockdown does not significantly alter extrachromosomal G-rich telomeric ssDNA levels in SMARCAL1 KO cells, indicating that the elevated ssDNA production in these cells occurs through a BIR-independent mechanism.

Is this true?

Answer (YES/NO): NO